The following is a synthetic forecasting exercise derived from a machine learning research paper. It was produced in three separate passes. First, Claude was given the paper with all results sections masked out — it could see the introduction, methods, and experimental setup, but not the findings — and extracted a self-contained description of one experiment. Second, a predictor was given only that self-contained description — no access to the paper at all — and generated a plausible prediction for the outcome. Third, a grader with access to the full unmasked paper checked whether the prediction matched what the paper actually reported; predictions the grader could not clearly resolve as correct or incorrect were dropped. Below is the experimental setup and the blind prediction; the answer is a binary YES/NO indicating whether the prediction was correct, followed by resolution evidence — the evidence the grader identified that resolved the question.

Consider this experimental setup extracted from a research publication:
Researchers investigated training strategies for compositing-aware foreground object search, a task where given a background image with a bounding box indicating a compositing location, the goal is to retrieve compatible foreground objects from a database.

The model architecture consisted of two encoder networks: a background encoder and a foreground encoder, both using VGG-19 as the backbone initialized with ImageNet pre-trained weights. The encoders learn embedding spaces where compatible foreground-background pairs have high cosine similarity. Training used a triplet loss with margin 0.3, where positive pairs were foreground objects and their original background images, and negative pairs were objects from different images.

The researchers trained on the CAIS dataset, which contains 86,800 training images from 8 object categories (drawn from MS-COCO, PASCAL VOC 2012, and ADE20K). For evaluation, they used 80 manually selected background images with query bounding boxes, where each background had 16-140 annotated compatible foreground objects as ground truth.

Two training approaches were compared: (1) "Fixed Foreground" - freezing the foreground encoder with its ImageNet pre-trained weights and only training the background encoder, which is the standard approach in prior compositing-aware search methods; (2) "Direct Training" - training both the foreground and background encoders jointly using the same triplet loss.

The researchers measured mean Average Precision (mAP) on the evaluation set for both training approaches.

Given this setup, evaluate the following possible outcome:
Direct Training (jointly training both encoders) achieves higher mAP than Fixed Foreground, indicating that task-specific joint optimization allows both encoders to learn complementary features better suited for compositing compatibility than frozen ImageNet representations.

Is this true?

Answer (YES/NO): NO